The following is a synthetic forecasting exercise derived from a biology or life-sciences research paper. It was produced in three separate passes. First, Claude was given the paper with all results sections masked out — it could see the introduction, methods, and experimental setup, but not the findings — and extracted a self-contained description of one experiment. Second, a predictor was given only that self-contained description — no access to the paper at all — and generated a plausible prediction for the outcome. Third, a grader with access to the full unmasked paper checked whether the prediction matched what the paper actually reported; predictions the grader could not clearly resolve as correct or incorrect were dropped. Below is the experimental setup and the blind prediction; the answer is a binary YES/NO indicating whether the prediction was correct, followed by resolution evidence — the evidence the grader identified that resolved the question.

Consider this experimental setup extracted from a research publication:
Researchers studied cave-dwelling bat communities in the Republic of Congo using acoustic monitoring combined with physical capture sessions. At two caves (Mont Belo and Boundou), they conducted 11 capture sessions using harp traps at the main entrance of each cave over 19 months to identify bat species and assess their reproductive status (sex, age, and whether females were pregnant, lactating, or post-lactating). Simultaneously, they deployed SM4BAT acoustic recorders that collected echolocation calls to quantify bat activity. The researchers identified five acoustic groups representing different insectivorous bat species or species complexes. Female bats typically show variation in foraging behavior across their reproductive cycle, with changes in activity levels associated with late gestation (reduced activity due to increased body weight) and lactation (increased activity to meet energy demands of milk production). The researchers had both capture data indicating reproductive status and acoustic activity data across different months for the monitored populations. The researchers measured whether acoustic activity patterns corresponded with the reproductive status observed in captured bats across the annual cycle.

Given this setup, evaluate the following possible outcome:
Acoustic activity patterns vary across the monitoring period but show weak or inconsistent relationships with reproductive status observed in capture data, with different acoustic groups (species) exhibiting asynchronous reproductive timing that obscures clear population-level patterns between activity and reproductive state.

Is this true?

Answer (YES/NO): NO